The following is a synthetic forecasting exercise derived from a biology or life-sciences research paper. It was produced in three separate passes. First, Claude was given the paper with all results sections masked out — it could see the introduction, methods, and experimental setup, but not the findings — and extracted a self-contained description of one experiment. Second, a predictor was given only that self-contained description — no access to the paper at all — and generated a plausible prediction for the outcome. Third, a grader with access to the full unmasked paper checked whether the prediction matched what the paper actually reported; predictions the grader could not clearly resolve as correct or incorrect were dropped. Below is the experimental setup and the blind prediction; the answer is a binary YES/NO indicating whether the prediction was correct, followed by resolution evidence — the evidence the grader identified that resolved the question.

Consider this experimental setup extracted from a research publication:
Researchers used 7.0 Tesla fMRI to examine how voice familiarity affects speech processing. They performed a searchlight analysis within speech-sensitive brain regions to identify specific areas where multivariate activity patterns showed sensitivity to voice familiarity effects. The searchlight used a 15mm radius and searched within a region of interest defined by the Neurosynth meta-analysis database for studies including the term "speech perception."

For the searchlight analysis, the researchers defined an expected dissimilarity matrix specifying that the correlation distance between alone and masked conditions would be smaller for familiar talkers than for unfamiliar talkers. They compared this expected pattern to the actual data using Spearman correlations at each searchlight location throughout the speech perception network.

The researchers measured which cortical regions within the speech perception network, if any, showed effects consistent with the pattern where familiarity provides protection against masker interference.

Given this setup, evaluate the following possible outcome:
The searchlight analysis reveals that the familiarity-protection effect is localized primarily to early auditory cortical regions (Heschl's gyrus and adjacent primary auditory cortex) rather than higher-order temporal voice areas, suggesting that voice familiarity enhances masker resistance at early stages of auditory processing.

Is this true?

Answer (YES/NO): NO